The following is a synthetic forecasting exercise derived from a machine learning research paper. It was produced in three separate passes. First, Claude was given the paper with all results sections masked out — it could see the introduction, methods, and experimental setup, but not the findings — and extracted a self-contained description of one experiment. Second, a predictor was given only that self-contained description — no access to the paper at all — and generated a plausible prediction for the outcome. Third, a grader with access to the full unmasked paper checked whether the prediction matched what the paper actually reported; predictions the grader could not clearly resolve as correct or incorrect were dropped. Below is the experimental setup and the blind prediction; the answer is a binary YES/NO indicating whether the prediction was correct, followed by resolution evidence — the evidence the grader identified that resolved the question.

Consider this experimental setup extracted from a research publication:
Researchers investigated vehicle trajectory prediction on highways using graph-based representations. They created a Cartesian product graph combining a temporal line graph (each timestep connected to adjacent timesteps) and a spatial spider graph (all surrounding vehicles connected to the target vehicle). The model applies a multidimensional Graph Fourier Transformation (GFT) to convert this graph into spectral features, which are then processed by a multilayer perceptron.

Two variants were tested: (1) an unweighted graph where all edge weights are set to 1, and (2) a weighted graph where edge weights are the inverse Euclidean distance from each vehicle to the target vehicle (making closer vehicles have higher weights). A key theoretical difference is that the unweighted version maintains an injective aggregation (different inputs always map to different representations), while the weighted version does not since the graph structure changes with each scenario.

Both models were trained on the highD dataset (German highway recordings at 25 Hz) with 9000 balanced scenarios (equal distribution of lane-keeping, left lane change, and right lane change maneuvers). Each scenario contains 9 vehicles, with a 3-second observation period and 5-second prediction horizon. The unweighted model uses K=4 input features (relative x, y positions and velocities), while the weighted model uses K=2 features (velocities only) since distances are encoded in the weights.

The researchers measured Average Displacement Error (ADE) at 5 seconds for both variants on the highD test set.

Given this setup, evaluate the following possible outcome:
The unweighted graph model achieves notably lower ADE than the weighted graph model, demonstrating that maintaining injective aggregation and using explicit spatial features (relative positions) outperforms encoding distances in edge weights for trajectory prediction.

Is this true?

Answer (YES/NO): YES